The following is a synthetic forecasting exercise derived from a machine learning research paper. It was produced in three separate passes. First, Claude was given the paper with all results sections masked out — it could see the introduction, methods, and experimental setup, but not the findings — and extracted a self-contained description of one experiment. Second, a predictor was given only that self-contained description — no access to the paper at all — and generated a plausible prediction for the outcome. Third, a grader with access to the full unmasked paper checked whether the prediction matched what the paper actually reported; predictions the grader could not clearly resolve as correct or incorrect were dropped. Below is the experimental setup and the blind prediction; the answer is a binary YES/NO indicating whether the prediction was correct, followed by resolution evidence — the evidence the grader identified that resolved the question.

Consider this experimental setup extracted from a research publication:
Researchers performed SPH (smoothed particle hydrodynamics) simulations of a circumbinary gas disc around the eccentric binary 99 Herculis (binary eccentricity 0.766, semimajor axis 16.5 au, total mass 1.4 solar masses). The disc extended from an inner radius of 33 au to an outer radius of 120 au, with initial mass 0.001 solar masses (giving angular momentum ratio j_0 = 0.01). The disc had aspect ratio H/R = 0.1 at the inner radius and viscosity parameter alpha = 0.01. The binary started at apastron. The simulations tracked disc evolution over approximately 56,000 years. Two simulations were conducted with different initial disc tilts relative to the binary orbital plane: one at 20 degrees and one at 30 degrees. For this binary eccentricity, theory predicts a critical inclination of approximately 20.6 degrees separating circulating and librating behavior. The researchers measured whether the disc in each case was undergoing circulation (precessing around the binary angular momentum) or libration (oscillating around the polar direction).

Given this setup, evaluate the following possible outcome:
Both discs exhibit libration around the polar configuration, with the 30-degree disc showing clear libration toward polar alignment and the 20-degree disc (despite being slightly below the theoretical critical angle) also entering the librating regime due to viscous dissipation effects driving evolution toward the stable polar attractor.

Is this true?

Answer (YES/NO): NO